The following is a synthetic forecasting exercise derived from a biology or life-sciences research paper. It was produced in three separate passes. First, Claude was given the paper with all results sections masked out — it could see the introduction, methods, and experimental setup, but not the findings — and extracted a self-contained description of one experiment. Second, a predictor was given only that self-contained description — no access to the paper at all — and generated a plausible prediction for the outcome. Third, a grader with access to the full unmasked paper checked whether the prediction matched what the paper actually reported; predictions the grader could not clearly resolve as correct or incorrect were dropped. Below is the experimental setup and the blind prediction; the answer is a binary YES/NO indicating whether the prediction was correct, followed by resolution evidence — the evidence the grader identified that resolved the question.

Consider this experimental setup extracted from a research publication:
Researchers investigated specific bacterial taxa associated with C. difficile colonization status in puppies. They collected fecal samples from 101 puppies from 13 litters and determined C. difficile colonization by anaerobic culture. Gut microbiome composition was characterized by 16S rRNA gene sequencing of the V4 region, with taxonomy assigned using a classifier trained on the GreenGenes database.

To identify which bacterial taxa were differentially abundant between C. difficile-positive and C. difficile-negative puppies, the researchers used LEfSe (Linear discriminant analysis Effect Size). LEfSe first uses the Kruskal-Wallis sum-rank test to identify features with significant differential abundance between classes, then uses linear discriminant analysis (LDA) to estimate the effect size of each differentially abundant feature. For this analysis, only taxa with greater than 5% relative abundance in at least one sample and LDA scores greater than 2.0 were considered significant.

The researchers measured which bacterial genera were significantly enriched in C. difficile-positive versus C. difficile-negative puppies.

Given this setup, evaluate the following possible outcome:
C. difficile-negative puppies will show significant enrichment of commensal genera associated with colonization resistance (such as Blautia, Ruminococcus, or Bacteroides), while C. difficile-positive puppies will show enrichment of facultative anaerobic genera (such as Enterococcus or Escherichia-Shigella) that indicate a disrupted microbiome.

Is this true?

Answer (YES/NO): NO